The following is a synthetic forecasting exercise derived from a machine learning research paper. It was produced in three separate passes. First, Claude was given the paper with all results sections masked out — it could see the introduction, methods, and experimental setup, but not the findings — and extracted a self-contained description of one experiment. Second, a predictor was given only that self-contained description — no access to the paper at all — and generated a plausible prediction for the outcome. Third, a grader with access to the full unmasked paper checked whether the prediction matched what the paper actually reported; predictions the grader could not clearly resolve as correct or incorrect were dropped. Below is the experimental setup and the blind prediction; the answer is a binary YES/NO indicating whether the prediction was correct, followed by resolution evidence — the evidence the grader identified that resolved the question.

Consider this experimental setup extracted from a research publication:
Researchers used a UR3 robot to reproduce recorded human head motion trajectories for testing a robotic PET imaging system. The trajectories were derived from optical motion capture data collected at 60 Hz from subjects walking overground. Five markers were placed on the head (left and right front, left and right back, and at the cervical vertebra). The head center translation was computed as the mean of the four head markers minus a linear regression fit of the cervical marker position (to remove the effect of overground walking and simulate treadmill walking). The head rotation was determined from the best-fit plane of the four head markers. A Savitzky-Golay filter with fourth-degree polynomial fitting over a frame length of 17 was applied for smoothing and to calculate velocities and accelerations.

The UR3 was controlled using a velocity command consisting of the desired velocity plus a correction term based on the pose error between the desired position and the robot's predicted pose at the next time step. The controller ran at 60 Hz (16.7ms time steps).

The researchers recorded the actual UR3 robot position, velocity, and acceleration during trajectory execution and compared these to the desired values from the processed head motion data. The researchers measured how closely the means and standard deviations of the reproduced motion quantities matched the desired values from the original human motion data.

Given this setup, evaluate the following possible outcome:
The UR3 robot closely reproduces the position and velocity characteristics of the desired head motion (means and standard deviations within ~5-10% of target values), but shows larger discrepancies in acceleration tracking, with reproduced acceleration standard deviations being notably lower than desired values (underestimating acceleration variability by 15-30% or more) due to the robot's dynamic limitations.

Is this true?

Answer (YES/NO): NO